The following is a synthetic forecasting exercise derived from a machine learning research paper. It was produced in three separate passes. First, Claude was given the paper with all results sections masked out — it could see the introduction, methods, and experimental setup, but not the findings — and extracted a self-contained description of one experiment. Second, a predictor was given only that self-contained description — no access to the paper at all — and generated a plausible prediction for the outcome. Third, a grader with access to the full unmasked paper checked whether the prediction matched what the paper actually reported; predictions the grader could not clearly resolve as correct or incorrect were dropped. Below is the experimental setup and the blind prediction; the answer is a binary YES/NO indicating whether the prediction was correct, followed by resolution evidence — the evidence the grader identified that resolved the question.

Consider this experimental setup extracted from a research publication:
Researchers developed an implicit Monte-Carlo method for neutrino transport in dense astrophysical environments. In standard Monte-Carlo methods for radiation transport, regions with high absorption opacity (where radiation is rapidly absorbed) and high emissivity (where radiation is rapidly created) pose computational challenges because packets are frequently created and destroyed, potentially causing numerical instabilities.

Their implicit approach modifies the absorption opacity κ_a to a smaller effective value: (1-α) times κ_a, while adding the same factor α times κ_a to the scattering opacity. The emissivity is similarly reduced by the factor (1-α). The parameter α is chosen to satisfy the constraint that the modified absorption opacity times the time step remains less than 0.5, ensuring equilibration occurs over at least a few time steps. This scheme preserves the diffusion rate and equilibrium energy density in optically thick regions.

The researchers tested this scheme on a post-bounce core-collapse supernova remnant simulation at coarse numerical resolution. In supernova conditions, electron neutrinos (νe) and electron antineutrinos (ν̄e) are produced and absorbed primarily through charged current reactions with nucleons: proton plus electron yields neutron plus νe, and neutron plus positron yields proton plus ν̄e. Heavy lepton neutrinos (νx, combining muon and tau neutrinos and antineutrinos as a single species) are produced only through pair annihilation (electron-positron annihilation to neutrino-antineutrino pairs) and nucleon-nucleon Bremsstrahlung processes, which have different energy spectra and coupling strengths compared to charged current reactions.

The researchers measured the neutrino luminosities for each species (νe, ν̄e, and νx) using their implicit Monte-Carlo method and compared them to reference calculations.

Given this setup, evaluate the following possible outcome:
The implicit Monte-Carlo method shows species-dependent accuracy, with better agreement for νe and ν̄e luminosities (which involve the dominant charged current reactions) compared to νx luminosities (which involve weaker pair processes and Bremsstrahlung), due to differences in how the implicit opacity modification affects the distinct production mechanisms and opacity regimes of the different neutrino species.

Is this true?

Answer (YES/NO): YES